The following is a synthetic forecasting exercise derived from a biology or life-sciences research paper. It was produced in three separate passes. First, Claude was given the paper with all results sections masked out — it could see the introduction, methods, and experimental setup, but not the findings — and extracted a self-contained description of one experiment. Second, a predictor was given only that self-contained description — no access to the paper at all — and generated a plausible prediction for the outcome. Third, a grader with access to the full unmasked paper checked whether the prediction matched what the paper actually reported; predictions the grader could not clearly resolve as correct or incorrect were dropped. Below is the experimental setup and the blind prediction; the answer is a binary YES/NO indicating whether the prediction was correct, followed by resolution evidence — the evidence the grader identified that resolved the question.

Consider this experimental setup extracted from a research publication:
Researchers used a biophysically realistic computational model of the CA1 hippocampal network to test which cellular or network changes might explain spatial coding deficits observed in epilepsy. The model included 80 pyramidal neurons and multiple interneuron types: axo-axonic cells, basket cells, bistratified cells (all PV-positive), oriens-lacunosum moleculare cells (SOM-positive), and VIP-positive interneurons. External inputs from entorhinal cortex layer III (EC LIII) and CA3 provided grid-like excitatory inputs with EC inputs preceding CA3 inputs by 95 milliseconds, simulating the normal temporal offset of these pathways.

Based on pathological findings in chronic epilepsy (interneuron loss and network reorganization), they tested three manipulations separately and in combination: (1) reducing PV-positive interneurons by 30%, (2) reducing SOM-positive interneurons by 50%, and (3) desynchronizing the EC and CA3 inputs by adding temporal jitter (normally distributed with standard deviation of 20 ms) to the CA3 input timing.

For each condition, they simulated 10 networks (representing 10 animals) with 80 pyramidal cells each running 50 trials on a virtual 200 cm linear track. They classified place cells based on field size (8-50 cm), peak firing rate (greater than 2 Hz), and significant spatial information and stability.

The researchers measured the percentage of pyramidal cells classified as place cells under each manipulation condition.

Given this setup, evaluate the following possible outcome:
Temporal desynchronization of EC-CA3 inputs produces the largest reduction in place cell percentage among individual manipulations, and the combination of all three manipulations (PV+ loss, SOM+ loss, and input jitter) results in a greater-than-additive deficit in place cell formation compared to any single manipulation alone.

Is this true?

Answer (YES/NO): NO